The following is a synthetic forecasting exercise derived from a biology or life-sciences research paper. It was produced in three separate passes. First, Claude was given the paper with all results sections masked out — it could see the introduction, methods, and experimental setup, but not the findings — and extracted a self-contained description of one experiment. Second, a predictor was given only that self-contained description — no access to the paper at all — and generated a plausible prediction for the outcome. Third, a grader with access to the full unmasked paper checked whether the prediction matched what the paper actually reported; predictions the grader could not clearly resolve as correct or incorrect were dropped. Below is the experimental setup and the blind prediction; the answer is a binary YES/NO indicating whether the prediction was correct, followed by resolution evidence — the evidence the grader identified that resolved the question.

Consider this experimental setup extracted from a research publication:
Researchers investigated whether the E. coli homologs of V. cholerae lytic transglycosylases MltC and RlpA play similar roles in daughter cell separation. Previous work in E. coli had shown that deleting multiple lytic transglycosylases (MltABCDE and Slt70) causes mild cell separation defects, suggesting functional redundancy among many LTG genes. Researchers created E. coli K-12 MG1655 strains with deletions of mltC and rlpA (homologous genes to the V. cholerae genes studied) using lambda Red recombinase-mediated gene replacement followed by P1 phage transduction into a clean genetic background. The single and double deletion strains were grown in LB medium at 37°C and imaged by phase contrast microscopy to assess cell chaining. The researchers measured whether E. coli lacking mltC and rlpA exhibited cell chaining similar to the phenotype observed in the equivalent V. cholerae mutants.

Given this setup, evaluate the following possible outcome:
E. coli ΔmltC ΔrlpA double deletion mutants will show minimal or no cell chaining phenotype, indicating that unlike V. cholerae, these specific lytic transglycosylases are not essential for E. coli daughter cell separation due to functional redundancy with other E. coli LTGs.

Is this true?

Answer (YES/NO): YES